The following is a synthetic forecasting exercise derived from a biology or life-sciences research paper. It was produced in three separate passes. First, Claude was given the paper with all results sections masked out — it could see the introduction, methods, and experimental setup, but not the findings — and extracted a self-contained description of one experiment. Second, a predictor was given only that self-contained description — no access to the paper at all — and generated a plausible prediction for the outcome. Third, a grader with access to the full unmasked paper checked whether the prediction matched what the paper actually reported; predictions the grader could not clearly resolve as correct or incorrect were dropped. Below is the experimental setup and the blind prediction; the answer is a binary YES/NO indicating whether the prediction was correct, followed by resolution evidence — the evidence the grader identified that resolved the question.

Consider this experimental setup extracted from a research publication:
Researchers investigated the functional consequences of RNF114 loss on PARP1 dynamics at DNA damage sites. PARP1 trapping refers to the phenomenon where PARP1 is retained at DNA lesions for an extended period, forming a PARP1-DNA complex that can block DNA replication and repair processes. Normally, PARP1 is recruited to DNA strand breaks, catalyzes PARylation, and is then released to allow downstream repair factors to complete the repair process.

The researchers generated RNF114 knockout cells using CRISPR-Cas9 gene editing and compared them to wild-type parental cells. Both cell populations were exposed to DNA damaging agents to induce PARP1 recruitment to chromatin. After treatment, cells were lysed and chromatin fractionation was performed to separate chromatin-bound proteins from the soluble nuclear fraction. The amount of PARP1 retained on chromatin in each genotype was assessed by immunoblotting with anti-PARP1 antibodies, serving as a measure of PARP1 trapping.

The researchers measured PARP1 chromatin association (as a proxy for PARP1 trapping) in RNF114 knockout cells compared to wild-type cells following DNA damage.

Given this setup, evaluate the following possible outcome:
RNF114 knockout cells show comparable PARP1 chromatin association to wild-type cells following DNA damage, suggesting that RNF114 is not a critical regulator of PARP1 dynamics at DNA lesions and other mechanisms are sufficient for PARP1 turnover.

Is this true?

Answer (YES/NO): NO